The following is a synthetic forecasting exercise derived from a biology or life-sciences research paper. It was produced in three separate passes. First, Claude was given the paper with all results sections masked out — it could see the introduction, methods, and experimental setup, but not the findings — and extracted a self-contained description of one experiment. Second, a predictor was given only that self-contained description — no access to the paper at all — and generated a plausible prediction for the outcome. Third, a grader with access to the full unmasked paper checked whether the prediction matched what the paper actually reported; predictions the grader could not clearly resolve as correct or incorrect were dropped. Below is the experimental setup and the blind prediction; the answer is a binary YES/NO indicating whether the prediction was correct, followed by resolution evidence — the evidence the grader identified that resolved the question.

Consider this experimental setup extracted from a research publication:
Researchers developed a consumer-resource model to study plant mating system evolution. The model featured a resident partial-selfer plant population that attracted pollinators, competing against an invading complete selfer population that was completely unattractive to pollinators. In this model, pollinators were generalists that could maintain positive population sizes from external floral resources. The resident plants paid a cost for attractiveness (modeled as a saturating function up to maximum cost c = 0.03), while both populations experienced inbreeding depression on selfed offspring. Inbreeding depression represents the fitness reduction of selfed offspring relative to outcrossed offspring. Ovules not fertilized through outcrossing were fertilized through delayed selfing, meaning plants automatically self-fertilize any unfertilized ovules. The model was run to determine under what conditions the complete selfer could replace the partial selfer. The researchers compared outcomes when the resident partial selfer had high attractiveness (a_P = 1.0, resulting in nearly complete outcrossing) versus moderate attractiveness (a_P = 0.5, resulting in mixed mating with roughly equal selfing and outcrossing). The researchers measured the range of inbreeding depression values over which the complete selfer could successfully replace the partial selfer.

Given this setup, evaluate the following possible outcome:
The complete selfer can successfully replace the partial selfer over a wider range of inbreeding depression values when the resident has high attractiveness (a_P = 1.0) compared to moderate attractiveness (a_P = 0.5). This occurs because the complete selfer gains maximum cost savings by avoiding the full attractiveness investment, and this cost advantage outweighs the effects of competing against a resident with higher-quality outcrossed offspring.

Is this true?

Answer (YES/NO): NO